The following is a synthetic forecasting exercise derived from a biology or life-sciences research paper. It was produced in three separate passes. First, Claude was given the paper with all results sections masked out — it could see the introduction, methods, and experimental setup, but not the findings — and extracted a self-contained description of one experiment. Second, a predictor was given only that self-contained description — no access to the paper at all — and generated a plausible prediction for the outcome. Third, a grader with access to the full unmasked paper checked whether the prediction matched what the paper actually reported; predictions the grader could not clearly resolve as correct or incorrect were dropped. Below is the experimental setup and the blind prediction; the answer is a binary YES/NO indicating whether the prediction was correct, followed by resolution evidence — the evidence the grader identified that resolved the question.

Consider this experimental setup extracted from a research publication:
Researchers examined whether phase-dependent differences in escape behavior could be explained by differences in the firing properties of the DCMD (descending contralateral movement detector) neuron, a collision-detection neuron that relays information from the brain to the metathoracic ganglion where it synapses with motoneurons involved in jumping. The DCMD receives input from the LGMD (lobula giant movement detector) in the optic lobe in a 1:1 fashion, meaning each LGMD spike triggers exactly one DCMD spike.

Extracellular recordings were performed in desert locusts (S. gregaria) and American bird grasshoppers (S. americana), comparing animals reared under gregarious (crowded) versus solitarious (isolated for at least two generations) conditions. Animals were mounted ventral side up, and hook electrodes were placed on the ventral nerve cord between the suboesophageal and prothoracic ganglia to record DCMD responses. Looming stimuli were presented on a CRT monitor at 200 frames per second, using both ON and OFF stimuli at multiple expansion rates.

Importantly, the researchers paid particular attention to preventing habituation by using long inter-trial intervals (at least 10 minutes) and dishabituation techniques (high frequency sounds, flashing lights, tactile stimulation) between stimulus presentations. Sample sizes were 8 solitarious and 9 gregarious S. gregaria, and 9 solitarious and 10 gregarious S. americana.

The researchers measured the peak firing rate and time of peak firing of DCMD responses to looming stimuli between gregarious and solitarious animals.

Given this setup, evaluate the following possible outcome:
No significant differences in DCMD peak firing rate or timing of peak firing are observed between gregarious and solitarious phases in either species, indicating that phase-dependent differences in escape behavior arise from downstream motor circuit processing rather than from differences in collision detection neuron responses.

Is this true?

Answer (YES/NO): NO